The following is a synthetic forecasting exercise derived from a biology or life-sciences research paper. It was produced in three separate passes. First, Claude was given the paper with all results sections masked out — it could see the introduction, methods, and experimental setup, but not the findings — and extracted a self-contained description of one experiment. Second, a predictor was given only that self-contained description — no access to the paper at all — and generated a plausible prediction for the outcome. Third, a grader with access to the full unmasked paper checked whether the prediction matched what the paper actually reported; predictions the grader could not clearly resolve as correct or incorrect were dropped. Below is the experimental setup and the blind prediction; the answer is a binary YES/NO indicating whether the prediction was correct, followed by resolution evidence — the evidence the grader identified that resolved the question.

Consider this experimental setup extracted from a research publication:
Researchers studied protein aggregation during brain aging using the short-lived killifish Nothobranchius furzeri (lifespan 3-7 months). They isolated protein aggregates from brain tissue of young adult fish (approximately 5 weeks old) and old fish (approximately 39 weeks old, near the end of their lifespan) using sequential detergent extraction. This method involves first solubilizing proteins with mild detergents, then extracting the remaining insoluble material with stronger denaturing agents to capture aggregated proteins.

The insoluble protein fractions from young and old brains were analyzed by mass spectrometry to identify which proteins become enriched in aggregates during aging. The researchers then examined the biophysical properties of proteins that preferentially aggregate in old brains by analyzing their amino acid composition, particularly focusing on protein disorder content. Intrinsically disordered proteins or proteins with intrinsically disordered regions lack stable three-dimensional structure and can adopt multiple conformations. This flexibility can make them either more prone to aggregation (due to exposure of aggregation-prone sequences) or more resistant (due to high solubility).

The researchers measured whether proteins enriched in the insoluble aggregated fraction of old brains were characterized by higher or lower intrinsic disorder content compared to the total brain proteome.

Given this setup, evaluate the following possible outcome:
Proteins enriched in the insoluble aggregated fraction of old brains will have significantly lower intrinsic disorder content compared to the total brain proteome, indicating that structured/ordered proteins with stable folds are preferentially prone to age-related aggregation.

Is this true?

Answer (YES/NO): NO